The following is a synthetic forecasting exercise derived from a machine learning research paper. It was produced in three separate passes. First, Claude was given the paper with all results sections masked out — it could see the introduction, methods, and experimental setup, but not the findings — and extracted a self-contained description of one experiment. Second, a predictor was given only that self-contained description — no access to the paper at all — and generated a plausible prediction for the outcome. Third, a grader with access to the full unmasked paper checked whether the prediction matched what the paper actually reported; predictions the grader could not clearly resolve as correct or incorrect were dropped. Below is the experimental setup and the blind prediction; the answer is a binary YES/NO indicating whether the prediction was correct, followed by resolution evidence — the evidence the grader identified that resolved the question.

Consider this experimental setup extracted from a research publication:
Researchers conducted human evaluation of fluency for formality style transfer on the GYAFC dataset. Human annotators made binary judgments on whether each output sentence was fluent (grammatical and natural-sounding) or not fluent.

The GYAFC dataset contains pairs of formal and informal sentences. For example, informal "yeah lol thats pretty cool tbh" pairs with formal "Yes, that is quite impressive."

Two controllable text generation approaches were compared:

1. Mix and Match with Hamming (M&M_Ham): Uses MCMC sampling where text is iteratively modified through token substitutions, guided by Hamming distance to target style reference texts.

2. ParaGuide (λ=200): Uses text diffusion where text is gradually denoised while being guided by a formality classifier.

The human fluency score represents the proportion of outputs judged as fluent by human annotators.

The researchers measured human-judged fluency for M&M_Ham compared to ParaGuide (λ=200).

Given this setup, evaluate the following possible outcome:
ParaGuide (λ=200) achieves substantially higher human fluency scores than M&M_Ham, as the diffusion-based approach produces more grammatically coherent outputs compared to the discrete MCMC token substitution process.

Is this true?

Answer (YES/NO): YES